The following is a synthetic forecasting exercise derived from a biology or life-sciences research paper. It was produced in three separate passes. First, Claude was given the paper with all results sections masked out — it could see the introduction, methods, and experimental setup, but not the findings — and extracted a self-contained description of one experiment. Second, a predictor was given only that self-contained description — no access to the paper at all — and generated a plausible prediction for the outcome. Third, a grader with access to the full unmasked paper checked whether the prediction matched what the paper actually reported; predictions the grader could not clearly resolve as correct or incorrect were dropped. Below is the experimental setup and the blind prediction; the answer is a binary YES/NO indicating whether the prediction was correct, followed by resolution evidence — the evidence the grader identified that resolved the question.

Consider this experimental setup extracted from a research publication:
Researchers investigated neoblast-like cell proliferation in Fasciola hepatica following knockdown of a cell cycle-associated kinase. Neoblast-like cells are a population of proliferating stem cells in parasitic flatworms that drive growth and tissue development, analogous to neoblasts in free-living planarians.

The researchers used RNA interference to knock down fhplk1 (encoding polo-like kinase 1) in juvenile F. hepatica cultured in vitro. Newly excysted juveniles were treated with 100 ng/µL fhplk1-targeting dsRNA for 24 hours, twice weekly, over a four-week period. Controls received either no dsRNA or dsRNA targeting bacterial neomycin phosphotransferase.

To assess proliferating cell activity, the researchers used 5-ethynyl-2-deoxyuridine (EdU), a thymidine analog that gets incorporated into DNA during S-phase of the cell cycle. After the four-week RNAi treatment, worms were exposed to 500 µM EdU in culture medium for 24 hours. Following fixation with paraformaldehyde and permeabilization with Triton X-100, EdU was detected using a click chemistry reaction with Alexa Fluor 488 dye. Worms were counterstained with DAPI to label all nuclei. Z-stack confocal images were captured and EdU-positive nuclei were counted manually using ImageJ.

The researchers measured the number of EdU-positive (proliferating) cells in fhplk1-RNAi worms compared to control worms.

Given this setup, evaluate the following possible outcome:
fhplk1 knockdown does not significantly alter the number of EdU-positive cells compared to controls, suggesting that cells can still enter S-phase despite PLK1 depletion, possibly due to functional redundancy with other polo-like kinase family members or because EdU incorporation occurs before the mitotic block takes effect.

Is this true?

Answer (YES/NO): NO